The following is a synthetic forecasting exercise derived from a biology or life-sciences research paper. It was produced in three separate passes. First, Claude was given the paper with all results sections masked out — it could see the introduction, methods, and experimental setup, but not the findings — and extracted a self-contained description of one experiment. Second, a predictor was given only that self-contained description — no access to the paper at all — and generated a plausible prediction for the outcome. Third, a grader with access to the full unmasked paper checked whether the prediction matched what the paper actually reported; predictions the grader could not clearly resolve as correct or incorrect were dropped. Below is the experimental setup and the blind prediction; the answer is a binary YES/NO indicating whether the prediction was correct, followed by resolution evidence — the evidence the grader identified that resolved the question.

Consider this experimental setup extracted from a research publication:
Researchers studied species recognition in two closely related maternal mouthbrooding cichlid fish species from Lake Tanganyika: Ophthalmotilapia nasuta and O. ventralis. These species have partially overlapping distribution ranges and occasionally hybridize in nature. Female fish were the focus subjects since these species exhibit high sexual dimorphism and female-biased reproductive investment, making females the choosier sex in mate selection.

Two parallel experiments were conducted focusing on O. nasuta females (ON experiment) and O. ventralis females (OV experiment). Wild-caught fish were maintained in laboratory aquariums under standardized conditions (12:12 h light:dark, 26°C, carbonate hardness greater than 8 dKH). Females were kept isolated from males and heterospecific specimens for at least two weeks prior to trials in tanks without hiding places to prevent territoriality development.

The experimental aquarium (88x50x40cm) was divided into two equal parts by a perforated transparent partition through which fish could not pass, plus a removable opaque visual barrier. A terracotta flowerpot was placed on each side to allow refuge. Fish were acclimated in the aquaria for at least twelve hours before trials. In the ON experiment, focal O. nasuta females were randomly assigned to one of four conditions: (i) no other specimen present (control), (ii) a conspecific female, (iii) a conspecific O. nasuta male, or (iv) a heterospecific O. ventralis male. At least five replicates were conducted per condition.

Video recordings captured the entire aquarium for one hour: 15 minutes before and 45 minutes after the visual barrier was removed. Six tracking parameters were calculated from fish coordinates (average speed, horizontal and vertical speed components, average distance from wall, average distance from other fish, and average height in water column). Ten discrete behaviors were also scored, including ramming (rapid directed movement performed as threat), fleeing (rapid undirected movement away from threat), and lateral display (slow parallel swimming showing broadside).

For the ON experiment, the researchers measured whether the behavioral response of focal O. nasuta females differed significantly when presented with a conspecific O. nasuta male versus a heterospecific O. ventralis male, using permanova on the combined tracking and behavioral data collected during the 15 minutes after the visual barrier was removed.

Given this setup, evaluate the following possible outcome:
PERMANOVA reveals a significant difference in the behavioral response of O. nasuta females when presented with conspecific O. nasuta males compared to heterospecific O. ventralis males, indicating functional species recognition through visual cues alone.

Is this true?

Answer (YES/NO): NO